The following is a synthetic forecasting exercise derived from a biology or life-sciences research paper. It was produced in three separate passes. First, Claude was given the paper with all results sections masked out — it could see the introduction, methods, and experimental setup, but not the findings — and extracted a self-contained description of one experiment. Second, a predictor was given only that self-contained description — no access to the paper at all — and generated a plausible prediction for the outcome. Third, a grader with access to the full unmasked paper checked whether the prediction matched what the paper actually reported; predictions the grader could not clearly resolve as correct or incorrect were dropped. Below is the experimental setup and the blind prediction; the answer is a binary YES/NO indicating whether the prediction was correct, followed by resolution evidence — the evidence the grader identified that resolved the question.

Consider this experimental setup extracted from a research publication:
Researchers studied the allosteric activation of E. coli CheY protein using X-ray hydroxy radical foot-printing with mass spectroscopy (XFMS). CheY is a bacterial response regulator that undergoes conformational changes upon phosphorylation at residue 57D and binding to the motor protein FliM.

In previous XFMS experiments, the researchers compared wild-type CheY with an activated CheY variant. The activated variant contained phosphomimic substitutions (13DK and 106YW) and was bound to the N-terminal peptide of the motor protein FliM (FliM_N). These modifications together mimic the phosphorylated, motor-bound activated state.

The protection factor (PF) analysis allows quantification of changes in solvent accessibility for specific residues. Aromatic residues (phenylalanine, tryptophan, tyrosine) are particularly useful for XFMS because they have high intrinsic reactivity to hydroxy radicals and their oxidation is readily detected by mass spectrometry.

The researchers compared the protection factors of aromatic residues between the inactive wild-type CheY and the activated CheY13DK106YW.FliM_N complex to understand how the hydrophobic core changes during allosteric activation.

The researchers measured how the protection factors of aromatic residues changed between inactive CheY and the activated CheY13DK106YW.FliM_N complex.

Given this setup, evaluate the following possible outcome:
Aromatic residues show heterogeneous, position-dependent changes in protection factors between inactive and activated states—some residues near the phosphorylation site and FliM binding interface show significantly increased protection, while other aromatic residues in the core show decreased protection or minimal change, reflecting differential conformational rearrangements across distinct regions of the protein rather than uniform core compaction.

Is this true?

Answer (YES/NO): NO